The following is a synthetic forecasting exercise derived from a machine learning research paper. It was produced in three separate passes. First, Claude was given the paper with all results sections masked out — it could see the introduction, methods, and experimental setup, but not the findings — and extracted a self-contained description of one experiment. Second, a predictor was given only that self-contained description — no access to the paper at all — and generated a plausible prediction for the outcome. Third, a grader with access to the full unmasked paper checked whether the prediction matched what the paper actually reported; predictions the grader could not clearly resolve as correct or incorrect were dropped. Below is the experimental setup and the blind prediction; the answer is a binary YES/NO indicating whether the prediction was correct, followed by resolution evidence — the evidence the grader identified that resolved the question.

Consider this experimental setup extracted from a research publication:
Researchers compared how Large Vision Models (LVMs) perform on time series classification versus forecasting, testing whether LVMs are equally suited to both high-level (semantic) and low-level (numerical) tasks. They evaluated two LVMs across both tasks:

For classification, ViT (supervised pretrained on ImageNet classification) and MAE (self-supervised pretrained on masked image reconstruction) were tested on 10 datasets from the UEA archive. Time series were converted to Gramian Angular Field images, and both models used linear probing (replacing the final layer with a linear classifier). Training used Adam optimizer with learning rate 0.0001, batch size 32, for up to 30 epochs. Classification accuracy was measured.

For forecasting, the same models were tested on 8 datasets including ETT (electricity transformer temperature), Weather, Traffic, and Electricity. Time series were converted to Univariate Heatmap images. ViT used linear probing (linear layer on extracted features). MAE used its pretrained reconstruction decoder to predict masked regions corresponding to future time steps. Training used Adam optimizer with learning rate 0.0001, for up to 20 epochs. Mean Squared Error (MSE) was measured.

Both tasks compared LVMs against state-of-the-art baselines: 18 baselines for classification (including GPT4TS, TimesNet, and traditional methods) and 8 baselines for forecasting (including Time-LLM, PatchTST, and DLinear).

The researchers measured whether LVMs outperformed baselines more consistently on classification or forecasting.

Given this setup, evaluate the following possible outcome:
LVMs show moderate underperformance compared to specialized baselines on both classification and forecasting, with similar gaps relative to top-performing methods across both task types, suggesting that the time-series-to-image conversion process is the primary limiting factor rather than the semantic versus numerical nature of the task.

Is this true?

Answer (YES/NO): NO